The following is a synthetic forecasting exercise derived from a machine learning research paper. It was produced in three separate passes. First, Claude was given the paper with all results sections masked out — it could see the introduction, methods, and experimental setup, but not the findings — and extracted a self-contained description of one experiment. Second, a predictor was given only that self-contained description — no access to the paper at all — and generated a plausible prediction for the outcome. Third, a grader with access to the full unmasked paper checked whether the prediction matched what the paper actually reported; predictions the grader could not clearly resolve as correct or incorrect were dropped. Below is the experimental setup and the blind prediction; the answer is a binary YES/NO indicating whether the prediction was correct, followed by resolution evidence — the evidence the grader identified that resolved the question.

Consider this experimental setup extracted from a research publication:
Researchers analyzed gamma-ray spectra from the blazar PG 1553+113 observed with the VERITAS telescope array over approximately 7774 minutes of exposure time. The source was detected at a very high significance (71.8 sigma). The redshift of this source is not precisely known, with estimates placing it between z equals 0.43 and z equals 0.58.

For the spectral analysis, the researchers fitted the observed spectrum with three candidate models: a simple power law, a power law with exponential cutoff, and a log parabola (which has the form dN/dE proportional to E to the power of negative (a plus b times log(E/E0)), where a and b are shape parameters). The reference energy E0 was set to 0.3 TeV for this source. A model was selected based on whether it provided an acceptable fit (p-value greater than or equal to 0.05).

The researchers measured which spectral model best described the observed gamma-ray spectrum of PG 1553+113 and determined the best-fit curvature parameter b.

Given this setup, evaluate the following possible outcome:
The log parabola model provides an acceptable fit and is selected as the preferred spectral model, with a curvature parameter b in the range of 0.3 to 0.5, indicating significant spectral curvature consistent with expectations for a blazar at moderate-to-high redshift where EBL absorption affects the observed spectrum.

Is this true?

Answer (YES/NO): NO